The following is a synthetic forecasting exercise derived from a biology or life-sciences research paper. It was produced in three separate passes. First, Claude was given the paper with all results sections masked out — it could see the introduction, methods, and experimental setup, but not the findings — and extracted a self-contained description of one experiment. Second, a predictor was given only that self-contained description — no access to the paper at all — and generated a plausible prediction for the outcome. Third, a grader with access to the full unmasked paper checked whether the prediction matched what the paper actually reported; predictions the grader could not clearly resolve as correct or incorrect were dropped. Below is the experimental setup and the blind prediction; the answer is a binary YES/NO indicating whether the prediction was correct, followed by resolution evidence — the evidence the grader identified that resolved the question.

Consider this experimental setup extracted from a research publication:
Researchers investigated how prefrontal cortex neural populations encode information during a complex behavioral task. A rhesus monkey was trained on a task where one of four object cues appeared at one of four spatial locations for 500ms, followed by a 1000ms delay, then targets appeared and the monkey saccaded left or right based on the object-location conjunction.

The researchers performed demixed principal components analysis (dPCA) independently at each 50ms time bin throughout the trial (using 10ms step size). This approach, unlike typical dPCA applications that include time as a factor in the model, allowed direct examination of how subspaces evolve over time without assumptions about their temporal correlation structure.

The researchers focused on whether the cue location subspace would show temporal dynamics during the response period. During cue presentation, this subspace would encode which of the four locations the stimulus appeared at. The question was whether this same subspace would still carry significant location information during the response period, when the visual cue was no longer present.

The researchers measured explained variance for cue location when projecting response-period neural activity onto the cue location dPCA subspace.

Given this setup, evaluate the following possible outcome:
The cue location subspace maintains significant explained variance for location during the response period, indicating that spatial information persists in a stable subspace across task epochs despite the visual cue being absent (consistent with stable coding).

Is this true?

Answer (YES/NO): NO